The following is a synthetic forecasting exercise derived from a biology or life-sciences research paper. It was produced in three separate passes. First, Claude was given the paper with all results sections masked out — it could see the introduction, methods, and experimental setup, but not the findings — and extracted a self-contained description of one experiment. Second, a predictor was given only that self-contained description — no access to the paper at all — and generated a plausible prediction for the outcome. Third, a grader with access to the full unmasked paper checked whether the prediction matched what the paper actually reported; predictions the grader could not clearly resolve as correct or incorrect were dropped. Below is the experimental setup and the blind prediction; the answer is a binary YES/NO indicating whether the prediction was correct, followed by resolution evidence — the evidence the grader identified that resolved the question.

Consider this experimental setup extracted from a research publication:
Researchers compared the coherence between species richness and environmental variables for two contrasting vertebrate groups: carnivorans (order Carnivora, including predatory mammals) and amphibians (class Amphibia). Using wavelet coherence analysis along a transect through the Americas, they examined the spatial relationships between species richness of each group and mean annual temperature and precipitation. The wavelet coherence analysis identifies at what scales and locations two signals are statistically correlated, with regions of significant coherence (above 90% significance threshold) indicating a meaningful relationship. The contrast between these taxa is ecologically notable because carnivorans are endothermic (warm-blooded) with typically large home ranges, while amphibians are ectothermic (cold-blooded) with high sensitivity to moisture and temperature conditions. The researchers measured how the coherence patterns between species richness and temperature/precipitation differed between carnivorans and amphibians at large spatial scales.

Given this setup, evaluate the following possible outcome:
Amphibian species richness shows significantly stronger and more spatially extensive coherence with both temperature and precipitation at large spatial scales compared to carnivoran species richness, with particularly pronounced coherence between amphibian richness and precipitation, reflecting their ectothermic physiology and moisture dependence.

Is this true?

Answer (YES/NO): NO